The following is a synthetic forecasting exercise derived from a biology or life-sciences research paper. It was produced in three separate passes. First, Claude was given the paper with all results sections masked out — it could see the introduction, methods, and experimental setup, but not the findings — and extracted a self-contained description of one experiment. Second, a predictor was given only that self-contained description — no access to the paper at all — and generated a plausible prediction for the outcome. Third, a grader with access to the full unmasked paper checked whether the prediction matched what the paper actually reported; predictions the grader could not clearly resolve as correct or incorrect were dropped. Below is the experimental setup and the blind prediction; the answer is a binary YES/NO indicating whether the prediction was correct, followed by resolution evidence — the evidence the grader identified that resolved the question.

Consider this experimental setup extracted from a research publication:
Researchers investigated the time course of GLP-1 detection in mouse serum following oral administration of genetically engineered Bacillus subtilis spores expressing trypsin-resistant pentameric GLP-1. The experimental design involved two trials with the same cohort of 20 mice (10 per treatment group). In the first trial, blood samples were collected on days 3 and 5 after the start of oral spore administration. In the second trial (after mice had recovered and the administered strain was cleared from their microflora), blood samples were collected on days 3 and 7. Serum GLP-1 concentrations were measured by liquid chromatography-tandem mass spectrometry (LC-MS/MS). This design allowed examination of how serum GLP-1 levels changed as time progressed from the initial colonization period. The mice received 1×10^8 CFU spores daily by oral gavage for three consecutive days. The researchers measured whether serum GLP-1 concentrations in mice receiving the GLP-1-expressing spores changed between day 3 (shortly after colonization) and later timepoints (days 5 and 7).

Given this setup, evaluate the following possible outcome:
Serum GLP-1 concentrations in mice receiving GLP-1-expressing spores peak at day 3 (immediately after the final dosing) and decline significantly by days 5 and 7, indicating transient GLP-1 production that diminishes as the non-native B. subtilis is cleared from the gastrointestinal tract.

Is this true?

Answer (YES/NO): NO